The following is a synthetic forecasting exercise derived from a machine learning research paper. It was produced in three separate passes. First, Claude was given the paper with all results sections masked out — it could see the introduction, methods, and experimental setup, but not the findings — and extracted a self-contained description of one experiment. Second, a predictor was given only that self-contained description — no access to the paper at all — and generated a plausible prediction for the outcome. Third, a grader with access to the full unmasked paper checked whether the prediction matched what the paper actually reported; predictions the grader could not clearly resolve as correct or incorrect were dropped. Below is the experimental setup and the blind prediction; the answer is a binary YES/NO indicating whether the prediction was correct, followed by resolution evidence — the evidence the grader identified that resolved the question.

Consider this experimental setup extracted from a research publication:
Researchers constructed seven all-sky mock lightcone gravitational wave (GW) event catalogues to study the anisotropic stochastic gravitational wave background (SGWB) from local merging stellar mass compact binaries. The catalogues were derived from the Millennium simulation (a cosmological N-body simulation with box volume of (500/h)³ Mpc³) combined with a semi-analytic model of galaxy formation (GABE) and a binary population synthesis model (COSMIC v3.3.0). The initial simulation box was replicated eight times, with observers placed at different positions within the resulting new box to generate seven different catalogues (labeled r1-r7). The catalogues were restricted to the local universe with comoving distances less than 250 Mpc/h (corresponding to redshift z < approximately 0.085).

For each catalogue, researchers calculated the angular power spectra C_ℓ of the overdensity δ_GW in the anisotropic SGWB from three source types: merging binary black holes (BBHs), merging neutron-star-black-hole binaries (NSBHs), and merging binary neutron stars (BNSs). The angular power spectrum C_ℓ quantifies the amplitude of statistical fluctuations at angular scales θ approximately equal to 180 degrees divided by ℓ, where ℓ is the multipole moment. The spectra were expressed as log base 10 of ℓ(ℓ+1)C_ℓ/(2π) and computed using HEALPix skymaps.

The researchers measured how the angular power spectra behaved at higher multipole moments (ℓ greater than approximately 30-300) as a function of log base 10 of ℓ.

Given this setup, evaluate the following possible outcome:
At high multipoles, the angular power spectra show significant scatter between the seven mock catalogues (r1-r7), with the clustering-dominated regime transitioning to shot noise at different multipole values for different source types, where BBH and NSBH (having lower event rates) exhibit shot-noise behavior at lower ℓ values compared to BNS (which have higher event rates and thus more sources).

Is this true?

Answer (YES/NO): NO